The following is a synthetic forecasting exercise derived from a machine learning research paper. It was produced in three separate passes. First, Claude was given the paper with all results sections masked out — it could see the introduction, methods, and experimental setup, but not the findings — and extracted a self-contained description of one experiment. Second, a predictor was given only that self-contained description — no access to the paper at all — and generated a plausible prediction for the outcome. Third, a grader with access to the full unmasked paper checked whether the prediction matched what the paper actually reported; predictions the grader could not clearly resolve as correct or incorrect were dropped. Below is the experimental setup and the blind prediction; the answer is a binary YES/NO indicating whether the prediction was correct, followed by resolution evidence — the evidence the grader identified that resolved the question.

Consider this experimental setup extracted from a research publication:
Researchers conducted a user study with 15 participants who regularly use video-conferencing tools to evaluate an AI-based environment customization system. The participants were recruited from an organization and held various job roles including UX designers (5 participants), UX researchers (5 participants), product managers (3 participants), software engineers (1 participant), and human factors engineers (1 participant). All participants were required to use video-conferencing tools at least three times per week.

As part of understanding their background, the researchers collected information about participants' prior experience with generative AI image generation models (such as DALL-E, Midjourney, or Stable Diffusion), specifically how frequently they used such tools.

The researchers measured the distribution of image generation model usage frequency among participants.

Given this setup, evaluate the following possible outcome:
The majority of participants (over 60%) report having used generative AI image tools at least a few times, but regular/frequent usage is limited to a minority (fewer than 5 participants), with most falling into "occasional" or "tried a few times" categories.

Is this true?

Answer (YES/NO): NO